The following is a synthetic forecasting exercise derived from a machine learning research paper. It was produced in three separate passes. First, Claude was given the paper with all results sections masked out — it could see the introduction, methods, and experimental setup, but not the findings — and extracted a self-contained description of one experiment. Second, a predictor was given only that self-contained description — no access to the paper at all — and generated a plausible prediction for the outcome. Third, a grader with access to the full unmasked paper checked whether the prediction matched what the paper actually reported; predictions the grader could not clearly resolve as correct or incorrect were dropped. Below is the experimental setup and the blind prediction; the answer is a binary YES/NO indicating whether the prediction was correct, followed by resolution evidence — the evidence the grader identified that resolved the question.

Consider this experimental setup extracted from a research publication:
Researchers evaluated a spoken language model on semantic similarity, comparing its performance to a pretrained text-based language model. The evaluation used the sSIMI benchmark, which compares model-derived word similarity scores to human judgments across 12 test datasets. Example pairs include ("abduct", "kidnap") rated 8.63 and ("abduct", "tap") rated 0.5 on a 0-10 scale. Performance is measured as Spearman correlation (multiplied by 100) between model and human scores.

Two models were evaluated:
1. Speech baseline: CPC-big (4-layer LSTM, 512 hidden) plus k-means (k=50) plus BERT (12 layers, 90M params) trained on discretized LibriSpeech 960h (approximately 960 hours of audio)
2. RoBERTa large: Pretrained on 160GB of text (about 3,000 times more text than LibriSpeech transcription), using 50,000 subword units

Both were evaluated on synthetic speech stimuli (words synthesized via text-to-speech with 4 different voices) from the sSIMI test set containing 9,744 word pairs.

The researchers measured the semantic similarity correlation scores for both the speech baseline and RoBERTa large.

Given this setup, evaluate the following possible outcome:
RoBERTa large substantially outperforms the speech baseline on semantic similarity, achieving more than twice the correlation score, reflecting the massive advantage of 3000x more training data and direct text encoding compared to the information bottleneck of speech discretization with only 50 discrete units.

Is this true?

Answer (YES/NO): YES